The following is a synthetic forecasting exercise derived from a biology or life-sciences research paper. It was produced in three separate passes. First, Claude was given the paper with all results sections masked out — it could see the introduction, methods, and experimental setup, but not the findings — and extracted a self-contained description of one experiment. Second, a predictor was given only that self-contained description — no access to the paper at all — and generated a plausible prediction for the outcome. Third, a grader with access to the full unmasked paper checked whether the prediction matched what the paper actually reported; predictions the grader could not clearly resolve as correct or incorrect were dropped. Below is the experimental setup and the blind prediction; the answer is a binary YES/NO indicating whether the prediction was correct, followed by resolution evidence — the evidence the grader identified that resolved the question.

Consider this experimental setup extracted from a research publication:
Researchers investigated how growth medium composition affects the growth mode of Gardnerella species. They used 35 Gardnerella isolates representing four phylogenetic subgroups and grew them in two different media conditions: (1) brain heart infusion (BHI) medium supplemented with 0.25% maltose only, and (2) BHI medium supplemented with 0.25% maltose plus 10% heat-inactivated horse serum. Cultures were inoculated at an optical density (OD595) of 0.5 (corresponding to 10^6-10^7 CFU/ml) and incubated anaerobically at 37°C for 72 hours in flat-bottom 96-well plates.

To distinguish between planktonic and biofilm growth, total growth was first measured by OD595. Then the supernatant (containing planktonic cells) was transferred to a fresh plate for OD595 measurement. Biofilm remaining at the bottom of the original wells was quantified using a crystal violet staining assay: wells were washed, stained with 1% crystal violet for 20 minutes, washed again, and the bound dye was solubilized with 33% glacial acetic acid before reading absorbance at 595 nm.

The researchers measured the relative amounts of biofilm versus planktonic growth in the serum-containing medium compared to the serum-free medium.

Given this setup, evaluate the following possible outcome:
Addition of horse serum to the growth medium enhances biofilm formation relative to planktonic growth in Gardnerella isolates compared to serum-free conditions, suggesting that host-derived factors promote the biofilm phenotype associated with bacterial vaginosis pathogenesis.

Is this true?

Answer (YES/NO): NO